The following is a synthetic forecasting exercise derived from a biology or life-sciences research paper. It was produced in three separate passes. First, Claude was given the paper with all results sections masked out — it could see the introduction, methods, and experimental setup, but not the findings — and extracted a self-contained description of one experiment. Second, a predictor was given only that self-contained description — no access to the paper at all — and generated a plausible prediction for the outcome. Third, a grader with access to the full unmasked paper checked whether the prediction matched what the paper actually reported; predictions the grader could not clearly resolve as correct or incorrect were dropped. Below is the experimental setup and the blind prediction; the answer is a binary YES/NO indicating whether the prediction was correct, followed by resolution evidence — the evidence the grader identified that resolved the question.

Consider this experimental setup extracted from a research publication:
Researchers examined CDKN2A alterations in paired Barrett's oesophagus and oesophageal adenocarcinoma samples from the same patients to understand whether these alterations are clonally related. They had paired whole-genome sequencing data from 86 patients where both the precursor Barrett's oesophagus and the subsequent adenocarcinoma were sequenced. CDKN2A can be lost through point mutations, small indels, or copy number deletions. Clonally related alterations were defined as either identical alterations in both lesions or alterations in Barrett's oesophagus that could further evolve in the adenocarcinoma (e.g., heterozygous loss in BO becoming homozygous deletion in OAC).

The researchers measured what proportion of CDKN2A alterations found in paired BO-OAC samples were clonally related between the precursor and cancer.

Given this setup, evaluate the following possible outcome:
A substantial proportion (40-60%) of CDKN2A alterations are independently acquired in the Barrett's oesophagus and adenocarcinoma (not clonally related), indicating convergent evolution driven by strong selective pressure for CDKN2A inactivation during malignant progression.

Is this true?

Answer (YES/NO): NO